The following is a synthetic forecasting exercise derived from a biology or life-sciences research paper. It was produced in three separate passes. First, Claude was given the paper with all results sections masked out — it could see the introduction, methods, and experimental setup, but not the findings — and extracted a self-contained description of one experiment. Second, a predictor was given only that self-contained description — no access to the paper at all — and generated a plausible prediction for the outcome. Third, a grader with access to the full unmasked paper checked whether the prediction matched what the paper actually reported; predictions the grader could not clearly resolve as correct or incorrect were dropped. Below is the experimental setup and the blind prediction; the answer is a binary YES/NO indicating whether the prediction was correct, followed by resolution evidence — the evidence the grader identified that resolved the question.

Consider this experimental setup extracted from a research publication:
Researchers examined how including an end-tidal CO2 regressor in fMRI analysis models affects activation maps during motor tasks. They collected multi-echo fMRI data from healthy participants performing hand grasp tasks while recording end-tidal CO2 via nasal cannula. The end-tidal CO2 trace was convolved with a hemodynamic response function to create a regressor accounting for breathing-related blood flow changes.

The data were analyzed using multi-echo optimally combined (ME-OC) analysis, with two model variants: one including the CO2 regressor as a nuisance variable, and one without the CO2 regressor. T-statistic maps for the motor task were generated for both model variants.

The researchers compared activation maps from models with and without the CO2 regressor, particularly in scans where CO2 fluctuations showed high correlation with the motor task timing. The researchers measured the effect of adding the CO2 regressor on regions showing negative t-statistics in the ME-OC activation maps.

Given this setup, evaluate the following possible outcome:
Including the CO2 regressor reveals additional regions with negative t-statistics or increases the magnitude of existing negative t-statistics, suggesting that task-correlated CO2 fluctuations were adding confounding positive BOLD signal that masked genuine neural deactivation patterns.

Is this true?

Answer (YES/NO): NO